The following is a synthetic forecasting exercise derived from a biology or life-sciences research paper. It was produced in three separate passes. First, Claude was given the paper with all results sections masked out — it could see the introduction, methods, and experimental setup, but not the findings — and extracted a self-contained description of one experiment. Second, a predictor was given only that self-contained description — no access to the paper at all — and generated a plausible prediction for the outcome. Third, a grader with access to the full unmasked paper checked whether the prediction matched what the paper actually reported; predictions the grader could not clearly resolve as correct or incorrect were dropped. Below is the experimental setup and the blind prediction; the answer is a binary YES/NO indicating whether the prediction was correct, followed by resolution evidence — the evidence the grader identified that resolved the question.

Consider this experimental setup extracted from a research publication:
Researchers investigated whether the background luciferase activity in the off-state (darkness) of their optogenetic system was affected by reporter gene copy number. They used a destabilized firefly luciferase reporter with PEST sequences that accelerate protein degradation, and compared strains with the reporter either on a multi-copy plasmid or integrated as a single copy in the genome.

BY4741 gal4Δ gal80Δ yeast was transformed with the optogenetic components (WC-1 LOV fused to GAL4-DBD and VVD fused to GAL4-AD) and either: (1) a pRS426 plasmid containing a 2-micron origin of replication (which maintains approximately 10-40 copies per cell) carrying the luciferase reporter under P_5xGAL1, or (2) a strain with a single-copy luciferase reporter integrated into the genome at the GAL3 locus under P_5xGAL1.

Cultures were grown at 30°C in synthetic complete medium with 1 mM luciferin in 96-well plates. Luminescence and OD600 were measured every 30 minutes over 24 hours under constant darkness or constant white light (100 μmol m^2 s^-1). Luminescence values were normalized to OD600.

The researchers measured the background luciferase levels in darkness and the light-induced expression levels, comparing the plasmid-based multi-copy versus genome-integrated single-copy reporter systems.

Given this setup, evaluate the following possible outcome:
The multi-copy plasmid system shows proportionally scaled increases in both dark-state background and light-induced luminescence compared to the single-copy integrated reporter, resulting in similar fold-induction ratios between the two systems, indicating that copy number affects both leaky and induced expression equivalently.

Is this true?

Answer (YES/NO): YES